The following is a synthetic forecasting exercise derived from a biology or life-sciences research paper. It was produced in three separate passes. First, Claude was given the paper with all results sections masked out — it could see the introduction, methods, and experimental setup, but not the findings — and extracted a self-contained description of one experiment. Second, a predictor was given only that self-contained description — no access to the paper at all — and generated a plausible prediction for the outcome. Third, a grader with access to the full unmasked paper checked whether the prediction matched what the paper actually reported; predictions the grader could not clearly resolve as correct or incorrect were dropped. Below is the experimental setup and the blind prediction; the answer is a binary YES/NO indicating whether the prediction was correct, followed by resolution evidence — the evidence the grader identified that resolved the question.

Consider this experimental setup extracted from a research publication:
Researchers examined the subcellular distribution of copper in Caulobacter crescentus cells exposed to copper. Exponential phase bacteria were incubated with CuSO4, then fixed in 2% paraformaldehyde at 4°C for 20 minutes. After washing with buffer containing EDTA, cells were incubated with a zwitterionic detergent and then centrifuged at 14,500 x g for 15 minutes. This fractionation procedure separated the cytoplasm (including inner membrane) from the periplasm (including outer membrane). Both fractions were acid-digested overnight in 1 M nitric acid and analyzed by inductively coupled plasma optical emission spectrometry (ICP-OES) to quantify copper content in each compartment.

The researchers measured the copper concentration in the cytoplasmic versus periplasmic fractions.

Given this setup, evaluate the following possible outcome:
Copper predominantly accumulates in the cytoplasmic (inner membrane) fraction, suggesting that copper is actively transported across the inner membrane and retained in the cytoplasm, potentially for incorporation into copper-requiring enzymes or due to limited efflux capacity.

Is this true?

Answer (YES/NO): NO